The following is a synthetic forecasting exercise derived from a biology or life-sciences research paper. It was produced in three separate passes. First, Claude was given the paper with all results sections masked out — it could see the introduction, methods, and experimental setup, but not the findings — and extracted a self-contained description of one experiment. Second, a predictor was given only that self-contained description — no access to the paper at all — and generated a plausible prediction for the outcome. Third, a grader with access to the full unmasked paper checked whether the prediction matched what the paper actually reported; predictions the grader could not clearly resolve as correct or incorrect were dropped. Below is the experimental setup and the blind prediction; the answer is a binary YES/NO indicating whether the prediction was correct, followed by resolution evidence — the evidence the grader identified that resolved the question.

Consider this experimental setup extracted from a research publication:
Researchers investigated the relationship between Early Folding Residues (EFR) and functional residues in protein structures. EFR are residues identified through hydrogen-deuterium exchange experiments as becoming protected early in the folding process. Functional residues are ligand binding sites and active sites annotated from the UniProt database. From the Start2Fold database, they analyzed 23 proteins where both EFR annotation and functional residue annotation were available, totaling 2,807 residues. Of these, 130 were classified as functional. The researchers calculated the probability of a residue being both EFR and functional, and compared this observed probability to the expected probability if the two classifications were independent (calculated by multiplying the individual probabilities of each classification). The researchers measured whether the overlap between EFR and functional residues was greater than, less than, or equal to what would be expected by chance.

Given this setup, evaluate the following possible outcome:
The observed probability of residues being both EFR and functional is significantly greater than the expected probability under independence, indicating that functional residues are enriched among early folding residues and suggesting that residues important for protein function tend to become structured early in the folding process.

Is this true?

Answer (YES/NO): NO